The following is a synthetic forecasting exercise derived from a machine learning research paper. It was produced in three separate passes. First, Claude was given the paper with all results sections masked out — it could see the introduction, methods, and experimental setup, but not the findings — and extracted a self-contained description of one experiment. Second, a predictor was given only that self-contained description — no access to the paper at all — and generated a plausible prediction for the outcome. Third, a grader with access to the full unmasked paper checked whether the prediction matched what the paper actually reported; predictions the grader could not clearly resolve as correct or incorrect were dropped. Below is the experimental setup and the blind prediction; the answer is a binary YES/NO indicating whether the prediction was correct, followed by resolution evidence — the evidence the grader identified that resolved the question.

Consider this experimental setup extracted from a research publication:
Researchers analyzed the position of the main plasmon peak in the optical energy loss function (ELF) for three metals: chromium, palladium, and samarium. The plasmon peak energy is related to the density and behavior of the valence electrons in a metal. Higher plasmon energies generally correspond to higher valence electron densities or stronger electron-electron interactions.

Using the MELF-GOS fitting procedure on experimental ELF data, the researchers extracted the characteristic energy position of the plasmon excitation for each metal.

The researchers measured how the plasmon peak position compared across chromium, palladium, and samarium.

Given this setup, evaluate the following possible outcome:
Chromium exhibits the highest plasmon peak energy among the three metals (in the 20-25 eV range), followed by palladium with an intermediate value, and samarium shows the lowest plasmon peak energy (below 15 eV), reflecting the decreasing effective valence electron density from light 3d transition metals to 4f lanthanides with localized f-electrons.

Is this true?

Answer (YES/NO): NO